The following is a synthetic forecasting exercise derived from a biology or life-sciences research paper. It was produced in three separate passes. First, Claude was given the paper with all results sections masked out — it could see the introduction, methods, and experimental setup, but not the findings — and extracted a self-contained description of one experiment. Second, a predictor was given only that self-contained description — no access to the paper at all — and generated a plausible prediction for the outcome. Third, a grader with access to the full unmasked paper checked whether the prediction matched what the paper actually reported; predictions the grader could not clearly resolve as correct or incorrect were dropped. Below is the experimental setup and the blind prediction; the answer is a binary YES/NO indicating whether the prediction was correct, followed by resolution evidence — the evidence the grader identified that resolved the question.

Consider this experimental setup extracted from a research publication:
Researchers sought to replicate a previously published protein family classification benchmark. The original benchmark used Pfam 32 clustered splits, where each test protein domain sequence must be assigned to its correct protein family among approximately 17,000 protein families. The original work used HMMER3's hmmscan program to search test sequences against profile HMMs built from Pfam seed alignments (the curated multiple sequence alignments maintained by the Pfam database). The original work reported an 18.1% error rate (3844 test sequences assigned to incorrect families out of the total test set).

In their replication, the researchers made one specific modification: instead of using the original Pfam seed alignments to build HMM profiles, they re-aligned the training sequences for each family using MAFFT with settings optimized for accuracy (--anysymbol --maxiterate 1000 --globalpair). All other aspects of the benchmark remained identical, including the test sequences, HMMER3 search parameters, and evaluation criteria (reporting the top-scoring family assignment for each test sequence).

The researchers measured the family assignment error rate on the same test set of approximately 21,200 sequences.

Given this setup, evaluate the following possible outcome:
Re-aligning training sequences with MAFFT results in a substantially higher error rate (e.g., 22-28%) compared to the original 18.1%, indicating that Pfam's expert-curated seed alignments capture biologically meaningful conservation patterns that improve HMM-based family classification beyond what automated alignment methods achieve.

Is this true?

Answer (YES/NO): NO